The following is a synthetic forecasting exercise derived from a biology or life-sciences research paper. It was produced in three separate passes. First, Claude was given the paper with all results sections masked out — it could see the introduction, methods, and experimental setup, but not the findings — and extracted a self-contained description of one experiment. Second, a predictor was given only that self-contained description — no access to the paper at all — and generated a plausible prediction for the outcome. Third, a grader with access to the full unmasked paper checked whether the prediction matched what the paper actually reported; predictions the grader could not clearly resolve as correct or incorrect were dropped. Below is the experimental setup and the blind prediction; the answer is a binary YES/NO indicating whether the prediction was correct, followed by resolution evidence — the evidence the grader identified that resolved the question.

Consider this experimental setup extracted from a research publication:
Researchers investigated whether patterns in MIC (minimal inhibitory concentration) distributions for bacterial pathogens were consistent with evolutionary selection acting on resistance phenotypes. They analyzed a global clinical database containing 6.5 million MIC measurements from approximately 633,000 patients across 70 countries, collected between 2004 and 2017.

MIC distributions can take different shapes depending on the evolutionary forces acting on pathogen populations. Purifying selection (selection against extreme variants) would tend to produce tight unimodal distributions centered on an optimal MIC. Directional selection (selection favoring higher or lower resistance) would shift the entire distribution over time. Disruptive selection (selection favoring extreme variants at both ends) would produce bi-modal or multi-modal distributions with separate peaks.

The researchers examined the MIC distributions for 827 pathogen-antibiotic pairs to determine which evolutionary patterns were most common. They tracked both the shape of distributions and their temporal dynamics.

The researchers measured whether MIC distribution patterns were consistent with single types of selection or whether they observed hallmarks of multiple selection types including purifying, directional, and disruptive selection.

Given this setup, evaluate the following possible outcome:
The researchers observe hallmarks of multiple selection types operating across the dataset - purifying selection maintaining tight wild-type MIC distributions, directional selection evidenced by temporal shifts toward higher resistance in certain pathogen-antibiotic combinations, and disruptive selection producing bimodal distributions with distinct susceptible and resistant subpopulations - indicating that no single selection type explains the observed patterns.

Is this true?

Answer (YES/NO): YES